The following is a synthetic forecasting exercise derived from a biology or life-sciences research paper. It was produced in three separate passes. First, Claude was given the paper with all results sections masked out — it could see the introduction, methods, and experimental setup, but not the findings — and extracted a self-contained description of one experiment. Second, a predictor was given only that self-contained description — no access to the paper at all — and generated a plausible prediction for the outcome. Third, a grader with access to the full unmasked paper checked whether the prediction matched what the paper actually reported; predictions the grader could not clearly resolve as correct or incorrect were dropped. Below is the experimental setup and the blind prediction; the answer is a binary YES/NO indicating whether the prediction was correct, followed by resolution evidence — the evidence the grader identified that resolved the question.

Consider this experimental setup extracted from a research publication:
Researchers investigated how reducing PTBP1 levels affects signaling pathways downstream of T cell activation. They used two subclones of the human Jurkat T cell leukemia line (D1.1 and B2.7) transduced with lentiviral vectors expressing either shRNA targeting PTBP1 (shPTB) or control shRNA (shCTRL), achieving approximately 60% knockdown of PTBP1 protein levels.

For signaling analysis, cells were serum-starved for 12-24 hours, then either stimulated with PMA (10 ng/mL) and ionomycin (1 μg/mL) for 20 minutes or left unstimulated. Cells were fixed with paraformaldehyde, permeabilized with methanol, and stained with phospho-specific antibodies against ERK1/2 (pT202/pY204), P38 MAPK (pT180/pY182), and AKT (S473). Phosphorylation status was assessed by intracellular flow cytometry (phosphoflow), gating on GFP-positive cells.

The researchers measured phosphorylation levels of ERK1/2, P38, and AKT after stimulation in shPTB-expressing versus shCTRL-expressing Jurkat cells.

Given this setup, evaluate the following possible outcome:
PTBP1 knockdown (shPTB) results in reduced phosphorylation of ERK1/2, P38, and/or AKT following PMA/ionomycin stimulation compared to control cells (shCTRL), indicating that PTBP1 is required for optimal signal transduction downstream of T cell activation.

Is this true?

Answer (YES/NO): YES